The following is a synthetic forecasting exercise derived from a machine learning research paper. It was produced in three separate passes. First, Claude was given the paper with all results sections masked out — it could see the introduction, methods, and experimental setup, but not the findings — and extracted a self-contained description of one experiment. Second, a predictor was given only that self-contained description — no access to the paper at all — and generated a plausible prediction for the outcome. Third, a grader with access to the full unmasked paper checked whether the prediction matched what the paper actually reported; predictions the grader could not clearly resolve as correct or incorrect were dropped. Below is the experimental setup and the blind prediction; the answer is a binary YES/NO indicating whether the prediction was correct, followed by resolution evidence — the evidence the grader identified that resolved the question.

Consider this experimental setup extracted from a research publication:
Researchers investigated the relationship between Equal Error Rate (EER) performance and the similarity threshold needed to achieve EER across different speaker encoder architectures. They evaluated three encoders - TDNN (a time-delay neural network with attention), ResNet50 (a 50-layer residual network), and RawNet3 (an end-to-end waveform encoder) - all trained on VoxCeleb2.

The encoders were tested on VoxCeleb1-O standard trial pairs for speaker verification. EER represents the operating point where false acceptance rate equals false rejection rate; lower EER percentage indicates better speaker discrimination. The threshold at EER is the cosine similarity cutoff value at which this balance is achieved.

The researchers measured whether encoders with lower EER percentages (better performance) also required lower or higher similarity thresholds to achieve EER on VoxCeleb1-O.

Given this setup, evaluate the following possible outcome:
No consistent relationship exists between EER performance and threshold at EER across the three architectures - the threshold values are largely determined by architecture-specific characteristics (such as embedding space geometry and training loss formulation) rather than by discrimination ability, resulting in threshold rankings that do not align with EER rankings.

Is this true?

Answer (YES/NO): NO